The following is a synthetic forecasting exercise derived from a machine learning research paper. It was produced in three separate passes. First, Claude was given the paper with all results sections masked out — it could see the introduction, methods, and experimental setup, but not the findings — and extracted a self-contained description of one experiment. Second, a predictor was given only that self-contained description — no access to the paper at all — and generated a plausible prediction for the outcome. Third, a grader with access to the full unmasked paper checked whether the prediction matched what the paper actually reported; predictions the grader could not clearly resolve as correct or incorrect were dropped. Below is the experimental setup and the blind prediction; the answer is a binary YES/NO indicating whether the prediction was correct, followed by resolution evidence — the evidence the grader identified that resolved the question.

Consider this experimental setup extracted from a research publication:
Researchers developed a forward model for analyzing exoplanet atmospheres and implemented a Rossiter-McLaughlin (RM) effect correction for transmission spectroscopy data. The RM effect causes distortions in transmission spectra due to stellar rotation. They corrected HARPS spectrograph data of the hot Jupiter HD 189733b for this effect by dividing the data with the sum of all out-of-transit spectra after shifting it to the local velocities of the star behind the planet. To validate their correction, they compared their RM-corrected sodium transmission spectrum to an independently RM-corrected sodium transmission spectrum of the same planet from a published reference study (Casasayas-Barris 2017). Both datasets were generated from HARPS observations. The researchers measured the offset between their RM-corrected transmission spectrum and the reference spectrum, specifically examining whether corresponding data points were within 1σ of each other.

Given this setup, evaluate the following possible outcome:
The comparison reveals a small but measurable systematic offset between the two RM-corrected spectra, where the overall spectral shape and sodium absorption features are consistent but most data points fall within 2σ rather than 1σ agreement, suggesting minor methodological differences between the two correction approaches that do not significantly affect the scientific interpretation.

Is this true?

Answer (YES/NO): NO